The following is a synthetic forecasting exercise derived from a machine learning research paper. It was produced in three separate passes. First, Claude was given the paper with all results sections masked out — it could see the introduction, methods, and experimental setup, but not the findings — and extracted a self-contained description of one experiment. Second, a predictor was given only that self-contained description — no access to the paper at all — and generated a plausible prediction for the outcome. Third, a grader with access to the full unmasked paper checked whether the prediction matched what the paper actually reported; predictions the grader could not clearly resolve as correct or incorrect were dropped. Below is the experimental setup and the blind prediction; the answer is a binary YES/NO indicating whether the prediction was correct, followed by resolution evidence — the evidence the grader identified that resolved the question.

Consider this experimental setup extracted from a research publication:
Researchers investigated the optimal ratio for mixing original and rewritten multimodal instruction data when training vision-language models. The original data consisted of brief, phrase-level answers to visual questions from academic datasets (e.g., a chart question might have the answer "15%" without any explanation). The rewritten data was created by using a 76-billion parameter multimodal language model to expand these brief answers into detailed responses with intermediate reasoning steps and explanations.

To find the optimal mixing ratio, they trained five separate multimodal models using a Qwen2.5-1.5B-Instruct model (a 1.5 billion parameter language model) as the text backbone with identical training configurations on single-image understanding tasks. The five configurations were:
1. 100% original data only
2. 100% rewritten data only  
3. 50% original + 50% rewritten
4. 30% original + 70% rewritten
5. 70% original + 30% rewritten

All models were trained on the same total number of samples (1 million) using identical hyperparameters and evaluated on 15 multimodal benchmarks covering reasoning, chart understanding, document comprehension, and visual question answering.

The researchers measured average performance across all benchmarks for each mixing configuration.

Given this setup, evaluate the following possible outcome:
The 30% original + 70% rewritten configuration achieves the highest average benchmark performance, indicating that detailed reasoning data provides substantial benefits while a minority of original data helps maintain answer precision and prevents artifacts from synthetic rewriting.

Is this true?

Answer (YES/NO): YES